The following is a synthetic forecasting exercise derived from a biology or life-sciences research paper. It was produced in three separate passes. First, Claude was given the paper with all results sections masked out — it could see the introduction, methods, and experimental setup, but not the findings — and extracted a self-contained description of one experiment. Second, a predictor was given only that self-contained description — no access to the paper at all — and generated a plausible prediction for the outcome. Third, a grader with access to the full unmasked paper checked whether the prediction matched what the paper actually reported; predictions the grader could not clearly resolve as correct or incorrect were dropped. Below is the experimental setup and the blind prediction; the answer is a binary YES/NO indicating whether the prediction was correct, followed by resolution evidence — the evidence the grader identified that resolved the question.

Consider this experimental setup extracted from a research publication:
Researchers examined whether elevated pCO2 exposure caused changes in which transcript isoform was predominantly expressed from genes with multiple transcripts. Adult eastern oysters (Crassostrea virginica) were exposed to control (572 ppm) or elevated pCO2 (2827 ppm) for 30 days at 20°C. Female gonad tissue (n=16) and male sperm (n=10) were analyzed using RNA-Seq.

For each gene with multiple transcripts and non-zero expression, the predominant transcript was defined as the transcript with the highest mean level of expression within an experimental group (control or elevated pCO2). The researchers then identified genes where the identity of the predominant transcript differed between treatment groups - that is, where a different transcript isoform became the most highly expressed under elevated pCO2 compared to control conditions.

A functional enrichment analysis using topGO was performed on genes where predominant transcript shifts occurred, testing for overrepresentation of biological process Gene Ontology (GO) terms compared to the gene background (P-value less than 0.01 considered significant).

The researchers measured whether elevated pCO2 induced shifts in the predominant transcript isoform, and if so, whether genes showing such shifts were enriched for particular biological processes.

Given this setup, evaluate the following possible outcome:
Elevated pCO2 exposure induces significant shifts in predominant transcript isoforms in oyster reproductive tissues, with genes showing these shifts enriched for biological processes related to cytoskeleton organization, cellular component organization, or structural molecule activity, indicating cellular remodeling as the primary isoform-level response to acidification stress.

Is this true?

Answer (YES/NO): NO